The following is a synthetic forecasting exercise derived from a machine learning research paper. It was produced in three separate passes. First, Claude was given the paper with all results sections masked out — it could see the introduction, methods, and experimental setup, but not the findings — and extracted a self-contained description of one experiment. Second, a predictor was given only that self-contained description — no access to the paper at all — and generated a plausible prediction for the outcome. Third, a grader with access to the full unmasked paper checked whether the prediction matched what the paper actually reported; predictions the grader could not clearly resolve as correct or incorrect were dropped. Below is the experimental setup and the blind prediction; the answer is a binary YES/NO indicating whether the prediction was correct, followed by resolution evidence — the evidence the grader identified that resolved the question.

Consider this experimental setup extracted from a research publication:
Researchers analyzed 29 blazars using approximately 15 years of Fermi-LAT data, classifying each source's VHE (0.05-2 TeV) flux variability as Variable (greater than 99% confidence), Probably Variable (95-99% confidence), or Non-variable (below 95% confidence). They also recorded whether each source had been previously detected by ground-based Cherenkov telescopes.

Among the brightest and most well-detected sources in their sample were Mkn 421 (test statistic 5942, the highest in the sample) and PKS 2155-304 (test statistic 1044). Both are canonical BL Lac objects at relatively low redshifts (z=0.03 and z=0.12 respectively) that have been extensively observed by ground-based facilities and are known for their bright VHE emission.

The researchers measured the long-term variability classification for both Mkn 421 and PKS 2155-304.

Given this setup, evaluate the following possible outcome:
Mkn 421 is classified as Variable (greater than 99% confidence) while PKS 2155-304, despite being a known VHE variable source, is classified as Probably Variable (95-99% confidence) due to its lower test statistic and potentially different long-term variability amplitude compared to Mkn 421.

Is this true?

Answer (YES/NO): YES